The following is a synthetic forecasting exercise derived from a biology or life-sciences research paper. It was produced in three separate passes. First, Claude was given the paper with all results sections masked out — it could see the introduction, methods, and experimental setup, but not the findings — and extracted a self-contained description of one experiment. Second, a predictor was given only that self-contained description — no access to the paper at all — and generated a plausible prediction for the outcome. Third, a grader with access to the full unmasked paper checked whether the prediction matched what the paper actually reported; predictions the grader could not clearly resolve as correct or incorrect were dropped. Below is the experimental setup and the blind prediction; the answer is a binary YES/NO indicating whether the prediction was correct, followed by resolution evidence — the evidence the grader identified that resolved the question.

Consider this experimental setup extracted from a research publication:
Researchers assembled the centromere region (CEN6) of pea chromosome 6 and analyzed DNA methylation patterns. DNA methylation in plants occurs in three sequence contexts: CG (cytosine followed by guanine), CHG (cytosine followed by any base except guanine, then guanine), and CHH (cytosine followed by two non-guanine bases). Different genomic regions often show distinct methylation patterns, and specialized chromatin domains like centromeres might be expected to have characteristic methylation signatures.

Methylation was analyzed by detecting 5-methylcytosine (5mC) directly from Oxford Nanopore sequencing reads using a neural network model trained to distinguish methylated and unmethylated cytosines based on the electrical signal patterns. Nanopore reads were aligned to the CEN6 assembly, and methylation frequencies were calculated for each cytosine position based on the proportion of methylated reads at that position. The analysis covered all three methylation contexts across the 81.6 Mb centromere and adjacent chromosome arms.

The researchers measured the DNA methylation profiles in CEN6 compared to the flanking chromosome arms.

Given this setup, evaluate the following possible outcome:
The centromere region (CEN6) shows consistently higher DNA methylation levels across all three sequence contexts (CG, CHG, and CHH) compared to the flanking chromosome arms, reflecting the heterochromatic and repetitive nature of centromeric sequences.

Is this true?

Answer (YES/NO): NO